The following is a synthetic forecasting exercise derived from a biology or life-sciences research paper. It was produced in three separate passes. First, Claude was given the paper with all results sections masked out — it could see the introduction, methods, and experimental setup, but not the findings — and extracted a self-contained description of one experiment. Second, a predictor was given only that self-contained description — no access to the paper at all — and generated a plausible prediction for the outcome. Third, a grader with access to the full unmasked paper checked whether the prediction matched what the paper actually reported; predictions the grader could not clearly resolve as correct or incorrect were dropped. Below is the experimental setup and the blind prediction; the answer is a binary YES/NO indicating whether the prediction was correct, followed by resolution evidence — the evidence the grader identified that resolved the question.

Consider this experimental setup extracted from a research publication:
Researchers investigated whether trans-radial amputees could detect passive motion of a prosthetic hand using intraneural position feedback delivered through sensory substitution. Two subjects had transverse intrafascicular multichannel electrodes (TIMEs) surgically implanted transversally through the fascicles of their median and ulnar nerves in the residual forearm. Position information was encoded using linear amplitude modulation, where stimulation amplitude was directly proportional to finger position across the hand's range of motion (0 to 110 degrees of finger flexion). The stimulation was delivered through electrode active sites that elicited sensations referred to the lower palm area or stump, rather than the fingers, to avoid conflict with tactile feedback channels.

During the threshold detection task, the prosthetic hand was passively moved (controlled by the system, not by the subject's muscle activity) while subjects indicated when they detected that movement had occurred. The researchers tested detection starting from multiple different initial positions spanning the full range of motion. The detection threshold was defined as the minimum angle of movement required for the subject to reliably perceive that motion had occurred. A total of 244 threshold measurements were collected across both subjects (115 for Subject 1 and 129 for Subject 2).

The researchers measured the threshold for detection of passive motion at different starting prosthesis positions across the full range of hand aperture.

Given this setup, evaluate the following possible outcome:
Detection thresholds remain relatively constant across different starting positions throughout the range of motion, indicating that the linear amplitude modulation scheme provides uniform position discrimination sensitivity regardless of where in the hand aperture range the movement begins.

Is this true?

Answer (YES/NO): YES